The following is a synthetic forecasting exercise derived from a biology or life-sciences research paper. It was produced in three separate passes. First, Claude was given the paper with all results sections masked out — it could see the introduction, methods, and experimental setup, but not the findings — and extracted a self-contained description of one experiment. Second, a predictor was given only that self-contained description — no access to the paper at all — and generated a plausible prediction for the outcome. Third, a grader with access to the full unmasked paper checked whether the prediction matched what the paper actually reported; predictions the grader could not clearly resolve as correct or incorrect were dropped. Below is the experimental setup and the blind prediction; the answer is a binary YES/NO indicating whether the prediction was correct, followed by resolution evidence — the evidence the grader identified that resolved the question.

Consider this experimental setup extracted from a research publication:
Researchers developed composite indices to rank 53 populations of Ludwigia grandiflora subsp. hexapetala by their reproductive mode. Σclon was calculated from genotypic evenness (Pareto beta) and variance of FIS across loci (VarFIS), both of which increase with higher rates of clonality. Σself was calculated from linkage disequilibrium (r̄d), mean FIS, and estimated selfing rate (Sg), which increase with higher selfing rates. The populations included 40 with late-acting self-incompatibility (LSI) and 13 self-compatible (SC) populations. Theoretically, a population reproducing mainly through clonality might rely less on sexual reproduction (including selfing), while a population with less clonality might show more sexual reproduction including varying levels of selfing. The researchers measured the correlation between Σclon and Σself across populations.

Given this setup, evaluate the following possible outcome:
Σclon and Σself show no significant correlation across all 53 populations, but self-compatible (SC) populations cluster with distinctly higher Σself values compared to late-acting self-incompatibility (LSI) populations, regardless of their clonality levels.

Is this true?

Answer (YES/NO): NO